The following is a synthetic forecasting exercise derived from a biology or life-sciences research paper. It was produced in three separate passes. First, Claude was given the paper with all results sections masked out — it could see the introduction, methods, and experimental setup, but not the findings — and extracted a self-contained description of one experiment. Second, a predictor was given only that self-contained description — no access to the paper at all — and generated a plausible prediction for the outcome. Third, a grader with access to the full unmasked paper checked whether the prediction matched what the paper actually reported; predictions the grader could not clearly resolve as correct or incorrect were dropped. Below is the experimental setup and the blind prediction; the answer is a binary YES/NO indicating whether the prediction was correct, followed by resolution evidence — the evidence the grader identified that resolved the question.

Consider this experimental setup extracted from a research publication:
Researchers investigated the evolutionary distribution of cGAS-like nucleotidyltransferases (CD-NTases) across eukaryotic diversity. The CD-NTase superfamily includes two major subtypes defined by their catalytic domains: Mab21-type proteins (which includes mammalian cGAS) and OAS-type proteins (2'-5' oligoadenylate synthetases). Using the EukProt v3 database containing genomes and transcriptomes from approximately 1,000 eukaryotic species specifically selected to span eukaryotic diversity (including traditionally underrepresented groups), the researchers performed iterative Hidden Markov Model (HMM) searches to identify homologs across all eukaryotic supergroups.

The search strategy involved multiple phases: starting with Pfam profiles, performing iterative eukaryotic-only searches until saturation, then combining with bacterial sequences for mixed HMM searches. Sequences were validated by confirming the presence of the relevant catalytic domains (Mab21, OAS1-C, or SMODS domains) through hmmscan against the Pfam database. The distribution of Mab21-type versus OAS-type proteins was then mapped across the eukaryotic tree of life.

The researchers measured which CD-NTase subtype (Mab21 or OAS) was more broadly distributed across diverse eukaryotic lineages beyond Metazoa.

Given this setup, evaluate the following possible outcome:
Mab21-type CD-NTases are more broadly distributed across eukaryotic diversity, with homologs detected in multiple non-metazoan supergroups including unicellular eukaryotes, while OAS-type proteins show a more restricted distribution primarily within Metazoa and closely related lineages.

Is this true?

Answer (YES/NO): NO